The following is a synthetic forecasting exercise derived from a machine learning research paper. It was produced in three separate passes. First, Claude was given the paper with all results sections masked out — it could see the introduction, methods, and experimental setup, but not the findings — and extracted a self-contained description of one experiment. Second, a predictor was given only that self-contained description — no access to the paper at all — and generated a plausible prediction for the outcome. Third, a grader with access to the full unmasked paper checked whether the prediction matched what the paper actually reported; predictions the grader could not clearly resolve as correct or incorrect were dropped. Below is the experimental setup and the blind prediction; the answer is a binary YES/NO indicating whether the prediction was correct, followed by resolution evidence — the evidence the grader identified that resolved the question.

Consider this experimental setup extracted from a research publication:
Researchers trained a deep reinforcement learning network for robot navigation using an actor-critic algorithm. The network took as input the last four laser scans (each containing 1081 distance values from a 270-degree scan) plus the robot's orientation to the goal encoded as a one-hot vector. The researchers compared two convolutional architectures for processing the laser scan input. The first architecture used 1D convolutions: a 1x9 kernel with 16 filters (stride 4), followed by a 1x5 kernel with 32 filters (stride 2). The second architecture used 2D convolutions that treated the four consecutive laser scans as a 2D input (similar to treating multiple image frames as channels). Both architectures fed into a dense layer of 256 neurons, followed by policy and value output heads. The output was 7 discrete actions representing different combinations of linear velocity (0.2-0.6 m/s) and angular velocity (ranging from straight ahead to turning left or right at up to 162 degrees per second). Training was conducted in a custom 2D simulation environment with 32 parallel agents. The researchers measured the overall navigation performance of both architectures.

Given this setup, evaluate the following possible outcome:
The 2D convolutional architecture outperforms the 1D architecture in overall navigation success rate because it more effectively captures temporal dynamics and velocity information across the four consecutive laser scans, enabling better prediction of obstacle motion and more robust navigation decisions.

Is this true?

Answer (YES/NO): NO